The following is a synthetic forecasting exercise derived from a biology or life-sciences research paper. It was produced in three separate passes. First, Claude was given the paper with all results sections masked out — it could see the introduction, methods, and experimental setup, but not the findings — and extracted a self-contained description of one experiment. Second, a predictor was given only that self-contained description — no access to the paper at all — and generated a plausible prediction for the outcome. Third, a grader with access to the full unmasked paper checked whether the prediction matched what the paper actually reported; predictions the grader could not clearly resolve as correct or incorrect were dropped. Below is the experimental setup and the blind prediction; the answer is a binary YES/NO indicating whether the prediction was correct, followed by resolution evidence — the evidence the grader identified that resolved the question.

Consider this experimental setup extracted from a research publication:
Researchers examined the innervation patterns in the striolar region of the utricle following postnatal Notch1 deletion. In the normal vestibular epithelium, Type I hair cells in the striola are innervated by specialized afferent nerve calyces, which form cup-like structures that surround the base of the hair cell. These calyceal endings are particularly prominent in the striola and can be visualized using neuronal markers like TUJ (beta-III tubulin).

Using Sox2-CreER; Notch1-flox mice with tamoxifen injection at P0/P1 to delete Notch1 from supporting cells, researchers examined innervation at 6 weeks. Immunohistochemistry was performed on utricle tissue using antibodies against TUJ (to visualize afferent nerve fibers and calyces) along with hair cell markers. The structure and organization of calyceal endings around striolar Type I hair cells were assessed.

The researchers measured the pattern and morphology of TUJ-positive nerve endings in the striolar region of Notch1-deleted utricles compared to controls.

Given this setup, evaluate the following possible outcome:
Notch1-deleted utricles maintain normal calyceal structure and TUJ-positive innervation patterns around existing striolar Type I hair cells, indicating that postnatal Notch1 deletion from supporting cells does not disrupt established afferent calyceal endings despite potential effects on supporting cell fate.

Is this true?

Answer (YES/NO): NO